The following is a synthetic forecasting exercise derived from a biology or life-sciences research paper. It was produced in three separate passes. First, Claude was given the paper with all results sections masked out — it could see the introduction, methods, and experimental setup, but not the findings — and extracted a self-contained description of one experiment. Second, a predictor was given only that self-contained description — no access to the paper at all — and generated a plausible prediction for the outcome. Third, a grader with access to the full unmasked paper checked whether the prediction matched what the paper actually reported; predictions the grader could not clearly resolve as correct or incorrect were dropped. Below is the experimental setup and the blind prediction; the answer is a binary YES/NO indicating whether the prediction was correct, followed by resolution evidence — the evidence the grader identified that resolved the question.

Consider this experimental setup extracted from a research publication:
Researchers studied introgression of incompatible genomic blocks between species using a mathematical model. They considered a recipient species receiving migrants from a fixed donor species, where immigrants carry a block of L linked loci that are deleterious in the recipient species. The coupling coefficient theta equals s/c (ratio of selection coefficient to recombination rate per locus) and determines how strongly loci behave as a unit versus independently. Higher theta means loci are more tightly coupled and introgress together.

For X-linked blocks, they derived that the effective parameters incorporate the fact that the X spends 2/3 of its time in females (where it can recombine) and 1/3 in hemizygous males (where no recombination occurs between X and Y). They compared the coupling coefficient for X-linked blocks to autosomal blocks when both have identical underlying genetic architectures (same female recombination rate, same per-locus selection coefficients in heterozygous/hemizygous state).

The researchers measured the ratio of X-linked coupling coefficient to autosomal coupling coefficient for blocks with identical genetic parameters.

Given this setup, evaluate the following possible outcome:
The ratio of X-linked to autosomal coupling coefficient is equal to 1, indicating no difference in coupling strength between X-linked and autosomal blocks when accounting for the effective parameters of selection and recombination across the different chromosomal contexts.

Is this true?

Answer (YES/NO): NO